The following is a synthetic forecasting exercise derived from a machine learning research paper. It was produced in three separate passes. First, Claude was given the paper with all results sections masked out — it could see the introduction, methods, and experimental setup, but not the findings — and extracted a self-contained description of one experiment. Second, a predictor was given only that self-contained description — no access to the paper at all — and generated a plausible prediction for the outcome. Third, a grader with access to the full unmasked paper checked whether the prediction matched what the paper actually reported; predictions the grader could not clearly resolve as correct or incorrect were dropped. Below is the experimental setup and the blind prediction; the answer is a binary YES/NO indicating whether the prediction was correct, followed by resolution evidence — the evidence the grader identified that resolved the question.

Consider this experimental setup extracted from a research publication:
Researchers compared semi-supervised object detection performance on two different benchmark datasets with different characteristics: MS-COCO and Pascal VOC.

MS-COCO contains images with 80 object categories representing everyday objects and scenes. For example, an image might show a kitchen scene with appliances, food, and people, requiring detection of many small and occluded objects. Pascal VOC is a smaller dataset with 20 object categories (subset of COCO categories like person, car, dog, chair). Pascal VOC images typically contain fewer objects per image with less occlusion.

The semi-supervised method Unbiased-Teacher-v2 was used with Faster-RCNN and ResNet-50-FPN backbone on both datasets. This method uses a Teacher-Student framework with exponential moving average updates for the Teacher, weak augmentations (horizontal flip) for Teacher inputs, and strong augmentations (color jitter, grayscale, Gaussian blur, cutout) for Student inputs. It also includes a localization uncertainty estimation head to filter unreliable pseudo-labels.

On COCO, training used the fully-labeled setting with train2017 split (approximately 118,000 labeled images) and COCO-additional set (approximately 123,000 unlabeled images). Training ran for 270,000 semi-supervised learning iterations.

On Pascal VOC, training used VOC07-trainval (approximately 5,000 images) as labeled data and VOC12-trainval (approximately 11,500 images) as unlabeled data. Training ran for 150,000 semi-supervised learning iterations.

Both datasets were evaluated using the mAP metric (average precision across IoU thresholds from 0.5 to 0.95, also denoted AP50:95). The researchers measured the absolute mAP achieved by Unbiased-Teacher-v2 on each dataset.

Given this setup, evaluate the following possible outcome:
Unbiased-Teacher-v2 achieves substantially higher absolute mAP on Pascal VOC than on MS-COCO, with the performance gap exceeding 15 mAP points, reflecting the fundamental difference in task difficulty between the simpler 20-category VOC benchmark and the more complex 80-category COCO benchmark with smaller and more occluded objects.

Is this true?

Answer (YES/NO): NO